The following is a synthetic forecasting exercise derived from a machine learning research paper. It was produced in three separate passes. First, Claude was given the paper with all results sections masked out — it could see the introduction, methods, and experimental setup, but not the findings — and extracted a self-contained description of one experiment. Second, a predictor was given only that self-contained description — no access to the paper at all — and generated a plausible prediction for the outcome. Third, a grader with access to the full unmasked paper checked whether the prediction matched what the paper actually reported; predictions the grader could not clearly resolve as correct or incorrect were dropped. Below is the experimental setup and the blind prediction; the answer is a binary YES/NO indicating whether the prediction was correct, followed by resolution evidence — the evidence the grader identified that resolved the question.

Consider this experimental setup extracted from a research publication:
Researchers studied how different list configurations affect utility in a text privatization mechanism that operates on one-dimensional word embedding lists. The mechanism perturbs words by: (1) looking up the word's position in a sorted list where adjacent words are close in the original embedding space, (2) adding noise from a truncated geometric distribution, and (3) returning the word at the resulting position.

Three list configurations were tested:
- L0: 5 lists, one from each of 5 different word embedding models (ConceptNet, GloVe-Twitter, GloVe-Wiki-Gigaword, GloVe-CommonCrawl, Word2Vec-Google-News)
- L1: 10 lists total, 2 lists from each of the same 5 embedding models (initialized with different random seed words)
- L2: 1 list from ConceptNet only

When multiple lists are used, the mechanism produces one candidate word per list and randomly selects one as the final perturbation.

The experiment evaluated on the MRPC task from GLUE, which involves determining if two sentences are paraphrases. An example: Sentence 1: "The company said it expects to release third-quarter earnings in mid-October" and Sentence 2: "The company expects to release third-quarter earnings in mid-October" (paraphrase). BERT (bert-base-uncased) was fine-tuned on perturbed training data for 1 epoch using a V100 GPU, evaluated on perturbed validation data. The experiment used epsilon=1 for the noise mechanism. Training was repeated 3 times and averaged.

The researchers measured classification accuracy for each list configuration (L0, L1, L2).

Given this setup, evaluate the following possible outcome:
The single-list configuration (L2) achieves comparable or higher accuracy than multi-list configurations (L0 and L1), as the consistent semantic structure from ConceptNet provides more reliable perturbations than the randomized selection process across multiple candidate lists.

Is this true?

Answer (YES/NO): NO